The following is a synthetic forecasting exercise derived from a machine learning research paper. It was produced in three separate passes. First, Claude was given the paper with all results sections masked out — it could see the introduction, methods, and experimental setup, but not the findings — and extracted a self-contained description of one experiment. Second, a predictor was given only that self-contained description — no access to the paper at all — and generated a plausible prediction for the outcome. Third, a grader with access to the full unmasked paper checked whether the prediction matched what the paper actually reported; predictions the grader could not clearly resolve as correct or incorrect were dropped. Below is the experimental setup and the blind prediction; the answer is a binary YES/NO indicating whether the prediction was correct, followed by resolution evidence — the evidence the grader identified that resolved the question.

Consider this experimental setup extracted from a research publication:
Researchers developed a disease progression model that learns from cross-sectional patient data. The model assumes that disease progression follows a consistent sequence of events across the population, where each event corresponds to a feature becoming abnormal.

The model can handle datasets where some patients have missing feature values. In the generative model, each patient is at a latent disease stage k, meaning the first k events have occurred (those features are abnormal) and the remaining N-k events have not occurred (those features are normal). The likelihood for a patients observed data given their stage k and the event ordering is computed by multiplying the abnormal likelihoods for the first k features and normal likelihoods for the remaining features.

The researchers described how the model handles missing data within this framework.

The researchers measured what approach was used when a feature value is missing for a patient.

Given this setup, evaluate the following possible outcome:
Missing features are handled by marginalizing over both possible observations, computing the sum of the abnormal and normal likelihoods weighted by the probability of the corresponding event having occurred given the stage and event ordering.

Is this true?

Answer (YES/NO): NO